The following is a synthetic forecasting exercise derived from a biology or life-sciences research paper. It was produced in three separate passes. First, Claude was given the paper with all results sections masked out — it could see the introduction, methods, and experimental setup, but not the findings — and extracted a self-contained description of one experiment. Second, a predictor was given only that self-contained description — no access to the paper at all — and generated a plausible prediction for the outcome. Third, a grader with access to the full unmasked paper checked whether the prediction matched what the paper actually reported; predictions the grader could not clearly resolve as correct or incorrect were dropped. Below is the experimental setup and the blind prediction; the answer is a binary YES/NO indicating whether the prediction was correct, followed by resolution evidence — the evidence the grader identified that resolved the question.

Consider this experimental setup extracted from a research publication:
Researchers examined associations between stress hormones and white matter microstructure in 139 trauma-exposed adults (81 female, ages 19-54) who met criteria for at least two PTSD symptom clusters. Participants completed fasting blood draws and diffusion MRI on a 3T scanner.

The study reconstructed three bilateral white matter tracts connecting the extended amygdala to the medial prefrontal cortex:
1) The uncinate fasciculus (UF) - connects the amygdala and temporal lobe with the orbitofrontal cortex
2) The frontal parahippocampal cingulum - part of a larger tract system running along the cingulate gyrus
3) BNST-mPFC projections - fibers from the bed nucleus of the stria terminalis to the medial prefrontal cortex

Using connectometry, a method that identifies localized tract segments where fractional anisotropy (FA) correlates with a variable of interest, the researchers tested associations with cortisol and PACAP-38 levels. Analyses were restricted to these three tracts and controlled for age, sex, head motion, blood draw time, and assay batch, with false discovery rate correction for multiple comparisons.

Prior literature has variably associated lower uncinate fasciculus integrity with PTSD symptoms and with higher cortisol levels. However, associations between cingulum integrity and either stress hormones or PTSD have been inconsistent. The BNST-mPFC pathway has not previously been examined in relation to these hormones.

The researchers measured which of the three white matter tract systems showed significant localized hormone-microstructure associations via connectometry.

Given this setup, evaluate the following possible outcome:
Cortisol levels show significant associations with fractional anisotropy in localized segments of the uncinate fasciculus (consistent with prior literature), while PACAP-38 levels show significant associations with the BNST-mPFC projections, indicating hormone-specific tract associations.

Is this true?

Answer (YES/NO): NO